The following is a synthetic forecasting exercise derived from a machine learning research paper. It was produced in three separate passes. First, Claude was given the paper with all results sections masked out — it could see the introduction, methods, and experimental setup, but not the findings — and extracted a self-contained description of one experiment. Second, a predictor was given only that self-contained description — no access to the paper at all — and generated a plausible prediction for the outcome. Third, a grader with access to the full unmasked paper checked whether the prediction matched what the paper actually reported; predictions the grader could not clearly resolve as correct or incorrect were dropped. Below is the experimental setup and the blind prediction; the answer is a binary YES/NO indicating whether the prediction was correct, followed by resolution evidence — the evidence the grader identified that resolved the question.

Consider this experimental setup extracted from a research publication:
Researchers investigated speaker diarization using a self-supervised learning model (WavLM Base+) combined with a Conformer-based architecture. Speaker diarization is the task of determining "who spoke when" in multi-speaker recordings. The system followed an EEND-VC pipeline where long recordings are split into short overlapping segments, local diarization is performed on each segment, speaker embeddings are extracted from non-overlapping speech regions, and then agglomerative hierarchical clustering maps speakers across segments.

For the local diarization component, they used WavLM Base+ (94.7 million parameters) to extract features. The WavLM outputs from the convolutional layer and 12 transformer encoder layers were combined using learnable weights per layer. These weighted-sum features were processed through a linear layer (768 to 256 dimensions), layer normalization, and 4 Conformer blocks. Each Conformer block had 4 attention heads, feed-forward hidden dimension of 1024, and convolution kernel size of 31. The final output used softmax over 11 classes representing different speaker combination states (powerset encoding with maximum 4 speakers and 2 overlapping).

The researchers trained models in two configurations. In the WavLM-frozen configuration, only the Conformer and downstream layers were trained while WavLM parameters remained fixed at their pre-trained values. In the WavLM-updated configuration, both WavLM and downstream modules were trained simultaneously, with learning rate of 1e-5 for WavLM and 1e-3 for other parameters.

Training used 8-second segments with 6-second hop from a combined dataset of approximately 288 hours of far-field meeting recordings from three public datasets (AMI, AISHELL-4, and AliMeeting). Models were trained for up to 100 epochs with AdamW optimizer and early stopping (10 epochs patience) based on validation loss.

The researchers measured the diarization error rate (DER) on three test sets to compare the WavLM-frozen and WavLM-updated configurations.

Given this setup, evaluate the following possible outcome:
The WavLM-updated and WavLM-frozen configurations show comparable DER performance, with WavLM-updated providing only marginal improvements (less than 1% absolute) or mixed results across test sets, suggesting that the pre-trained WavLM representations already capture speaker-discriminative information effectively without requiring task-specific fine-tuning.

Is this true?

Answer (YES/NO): NO